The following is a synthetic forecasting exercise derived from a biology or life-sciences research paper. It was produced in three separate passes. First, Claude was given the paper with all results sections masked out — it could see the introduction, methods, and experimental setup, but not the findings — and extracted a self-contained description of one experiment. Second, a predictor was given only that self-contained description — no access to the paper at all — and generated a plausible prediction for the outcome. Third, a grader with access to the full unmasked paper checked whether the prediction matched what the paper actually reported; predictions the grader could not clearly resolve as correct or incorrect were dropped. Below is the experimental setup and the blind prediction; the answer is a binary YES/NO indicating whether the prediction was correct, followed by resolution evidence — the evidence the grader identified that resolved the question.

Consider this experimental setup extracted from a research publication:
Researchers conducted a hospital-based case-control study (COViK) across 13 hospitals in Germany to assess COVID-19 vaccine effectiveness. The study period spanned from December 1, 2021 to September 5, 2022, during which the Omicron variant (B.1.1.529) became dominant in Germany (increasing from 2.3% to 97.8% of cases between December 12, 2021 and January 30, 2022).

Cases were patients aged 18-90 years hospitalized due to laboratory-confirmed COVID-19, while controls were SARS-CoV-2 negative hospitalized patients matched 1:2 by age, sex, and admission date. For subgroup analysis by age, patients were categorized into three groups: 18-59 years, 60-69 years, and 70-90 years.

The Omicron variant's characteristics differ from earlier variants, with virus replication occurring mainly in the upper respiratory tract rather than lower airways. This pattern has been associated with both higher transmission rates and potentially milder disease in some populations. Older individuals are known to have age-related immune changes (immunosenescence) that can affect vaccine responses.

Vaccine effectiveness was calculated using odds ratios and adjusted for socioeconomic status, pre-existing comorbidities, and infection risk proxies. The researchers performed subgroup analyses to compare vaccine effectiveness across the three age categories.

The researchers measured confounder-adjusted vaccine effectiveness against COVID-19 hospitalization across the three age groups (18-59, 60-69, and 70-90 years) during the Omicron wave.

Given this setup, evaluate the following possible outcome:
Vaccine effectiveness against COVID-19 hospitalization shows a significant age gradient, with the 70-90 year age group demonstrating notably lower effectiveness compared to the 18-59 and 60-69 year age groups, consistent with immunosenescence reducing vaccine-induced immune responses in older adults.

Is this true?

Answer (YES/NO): NO